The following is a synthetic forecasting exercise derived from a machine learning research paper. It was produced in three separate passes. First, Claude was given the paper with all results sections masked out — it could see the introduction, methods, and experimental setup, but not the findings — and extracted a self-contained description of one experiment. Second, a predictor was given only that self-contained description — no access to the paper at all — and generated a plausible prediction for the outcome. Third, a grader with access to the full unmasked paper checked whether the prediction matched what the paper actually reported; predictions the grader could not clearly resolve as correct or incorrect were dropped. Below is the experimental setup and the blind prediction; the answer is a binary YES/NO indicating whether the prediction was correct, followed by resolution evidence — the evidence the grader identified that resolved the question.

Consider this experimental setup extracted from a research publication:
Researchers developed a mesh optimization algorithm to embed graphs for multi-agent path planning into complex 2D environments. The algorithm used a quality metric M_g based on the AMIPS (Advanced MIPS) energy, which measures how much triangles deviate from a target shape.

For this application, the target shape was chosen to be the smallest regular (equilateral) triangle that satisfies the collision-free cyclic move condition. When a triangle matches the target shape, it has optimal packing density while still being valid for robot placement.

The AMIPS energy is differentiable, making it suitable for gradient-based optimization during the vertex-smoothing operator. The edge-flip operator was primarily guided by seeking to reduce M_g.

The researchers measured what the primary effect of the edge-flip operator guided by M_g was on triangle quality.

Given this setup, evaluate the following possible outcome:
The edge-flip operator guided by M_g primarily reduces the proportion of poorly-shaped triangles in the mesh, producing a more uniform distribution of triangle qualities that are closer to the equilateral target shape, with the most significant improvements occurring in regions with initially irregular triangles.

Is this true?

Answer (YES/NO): NO